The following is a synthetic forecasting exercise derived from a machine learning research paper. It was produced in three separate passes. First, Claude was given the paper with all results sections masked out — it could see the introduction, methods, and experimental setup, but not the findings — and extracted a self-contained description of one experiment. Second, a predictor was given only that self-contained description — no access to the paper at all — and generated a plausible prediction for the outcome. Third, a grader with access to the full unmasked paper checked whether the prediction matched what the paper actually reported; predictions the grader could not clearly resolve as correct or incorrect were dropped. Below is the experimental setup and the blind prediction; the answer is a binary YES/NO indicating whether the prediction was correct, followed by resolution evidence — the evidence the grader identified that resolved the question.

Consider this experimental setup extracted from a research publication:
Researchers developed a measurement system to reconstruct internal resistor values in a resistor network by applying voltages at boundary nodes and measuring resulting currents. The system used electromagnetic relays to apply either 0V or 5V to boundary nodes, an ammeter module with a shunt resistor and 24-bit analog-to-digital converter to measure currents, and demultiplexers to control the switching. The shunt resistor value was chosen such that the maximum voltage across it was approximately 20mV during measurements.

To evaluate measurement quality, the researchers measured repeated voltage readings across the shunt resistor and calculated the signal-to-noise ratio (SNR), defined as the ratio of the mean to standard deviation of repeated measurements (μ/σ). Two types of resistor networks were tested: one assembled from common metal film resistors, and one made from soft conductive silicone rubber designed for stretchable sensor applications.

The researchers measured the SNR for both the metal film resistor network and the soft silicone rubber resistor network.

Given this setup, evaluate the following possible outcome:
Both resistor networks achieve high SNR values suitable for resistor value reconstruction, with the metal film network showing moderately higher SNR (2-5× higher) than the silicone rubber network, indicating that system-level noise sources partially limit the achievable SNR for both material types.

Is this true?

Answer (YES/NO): NO